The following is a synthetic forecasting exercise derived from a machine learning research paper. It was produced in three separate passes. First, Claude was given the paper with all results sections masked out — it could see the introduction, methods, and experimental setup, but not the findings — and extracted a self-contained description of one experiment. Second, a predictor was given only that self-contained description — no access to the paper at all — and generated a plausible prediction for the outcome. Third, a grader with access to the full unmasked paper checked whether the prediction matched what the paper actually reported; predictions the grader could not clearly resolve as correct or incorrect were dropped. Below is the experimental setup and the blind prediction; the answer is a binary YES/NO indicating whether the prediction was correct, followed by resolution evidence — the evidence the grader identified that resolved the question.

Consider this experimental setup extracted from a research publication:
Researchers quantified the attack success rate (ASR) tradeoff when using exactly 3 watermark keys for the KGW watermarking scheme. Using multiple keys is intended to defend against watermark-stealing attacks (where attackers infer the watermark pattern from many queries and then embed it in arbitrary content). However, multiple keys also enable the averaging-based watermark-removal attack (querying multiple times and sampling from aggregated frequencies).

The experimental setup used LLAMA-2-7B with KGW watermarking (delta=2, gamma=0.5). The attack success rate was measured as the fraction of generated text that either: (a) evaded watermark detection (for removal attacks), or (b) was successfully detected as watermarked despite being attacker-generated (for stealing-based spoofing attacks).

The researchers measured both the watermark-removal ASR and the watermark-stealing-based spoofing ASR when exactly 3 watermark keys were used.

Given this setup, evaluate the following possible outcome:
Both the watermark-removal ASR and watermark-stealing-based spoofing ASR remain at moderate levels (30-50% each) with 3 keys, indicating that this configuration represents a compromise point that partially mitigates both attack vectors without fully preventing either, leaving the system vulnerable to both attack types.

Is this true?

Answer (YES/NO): NO